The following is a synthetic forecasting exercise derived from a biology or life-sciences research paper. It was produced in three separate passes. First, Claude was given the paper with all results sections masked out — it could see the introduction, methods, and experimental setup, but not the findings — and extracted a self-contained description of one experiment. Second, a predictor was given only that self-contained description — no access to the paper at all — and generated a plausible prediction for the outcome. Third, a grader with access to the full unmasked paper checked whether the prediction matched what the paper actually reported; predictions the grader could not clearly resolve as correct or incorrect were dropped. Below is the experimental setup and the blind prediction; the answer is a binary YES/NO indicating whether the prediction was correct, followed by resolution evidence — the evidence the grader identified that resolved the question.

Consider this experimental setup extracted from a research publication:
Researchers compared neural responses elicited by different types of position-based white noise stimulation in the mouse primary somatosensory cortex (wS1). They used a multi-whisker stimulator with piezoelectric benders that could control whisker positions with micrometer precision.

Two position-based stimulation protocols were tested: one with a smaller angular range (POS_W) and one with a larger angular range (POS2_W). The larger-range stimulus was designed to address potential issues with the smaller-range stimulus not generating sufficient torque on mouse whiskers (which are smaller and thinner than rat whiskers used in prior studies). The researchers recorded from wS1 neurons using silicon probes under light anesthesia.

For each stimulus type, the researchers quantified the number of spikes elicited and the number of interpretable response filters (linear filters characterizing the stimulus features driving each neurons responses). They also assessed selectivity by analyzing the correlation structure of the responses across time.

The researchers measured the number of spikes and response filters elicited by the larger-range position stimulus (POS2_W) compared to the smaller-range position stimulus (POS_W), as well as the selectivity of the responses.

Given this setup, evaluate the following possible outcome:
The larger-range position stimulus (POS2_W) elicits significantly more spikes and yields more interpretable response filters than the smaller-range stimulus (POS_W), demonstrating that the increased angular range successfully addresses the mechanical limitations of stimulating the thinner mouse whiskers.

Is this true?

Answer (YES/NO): YES